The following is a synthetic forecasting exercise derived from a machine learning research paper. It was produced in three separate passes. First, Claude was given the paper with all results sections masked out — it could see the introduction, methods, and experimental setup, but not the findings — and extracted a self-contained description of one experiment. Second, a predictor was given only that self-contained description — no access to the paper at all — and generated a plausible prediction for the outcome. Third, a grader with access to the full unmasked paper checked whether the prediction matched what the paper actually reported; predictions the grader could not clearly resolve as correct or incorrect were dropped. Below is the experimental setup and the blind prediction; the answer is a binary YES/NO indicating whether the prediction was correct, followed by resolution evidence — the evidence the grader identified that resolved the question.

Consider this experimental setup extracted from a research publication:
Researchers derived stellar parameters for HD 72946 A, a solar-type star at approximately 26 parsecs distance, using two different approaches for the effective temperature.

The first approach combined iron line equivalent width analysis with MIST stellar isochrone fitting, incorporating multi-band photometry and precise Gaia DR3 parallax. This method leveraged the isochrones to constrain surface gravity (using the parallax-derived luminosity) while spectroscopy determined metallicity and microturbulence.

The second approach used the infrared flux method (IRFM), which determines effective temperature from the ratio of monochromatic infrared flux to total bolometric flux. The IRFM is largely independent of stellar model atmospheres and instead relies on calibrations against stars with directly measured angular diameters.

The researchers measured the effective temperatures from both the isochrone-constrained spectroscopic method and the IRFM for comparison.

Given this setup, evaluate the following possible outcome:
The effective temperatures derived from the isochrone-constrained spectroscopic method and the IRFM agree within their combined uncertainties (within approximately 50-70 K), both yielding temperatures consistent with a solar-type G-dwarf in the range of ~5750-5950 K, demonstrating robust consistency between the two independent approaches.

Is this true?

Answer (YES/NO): NO